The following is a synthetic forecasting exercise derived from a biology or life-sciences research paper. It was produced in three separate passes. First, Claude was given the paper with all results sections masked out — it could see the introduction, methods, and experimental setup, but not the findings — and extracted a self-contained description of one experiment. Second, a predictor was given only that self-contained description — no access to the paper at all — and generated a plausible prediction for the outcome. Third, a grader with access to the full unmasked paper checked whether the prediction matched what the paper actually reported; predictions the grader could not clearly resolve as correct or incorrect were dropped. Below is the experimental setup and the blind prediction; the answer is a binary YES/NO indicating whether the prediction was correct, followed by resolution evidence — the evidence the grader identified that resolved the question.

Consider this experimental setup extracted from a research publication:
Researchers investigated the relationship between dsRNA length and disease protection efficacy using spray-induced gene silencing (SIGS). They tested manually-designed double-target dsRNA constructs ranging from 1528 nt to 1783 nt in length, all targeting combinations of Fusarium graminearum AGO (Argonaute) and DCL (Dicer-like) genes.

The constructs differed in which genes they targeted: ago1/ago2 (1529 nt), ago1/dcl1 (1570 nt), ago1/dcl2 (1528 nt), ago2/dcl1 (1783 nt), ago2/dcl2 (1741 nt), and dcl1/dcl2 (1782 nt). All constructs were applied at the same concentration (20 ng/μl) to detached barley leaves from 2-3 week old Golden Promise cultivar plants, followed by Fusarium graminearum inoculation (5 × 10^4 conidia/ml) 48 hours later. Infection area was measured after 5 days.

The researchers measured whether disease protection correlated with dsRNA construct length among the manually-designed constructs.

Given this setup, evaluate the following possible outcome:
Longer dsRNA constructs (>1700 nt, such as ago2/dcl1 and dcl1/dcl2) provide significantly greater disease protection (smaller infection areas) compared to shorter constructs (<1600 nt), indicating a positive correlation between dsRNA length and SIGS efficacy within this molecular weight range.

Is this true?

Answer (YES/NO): NO